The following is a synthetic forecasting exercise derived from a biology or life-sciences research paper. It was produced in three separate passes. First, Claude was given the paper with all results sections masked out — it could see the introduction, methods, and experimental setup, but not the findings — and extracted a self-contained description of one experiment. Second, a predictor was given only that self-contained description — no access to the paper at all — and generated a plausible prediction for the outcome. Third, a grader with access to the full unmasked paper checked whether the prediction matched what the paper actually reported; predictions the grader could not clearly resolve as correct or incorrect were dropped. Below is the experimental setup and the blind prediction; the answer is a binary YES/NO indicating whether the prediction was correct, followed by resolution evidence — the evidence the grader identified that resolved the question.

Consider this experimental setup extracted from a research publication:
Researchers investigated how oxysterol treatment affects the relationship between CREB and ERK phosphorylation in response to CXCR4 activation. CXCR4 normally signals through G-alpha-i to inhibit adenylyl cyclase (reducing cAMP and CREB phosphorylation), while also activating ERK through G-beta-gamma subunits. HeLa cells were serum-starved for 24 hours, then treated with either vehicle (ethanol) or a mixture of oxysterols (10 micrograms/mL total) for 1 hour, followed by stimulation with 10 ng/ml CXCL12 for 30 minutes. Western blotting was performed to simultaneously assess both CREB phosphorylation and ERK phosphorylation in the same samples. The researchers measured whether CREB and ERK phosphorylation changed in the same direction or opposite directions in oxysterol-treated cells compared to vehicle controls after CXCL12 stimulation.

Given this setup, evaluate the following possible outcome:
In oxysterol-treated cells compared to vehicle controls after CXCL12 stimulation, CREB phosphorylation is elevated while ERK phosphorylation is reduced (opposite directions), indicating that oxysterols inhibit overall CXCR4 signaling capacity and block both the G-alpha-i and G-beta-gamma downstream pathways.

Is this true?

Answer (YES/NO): NO